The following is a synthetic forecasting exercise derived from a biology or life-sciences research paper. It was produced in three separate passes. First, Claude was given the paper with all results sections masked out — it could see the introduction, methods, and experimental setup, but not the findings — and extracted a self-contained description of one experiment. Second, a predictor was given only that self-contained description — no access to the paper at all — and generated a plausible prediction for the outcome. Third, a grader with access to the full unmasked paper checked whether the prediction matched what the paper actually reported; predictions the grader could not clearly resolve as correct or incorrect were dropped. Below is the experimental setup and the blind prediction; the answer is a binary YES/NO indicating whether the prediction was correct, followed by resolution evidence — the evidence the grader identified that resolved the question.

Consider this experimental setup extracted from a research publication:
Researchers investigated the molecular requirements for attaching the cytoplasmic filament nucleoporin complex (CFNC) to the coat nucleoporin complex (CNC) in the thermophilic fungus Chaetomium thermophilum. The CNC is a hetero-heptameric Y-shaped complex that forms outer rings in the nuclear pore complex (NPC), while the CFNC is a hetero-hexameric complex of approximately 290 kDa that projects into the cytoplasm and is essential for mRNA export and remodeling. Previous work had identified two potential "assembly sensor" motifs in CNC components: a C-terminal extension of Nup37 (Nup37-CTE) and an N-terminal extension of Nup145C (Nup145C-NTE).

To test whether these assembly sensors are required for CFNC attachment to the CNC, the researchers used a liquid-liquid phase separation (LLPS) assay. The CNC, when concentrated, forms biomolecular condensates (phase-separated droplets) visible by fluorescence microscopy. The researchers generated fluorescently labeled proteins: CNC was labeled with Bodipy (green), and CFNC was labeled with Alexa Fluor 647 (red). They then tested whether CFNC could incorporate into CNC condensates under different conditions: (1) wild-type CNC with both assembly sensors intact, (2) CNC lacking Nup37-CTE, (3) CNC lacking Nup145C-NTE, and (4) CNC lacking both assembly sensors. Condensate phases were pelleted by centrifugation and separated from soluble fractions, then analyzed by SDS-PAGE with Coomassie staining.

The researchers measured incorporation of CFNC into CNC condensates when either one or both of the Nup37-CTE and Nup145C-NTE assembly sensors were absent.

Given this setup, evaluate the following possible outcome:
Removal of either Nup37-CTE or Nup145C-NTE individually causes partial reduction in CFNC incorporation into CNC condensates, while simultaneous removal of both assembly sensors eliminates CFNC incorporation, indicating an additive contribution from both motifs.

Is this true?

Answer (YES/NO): NO